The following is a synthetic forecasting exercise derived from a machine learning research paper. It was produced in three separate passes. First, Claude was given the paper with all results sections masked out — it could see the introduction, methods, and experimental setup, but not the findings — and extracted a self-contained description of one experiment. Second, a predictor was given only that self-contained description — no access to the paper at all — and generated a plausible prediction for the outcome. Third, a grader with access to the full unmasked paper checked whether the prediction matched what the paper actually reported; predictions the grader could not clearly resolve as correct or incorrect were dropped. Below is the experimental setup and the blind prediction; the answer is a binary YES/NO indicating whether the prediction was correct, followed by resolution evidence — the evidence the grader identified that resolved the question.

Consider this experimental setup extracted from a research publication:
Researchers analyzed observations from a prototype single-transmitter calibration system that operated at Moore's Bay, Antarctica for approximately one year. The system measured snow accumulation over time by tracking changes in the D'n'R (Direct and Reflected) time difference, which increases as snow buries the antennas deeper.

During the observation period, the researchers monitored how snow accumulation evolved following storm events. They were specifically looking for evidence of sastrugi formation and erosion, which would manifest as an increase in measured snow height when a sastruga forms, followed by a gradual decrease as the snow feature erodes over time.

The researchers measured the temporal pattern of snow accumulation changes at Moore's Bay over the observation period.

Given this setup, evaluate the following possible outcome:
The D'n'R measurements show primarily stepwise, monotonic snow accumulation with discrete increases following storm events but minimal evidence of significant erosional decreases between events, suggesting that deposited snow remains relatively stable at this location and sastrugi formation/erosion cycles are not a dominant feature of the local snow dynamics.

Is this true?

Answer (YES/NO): YES